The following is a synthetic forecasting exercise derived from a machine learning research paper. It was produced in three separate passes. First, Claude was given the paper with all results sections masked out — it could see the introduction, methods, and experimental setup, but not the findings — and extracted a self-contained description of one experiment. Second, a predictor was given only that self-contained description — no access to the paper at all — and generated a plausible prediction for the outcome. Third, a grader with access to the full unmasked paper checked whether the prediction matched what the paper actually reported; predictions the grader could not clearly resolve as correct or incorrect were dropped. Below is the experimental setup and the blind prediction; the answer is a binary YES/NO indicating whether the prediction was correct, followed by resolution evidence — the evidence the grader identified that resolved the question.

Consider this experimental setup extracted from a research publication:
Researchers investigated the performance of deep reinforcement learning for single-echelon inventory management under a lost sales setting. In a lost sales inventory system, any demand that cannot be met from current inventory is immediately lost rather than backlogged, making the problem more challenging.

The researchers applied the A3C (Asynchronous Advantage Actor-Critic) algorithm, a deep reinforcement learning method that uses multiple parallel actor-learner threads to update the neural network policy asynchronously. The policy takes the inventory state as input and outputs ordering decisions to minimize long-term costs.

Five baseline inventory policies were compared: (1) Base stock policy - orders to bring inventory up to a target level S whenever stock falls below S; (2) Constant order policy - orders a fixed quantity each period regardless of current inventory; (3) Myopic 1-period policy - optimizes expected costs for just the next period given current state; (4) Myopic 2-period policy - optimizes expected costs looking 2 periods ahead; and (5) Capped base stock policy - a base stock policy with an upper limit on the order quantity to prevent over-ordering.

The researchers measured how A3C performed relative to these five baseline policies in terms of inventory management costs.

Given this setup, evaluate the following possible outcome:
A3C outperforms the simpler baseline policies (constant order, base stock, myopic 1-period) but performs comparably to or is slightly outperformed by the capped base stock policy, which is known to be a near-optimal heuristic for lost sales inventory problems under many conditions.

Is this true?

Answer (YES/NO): NO